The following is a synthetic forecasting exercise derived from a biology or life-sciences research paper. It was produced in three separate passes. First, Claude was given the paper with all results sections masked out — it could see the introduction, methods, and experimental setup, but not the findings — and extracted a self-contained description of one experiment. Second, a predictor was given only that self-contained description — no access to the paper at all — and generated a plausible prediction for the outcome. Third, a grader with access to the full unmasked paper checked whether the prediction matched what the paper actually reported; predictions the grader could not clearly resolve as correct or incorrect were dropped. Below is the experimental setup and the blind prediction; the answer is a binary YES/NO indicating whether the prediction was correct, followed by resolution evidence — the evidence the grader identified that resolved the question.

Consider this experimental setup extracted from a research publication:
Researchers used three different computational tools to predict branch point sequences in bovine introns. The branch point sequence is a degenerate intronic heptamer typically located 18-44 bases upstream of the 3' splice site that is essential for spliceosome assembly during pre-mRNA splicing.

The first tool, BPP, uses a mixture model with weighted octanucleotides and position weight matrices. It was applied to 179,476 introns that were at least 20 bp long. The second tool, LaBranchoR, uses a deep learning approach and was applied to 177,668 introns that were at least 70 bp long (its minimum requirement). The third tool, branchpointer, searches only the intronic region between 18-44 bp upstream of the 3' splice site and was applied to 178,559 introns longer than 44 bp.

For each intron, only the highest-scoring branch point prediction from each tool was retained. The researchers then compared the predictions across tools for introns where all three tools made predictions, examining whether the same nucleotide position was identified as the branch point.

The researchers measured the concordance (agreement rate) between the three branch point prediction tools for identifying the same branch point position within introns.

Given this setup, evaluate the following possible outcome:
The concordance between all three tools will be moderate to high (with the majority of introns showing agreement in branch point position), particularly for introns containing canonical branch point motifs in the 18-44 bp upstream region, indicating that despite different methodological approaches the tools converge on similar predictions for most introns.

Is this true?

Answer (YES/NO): NO